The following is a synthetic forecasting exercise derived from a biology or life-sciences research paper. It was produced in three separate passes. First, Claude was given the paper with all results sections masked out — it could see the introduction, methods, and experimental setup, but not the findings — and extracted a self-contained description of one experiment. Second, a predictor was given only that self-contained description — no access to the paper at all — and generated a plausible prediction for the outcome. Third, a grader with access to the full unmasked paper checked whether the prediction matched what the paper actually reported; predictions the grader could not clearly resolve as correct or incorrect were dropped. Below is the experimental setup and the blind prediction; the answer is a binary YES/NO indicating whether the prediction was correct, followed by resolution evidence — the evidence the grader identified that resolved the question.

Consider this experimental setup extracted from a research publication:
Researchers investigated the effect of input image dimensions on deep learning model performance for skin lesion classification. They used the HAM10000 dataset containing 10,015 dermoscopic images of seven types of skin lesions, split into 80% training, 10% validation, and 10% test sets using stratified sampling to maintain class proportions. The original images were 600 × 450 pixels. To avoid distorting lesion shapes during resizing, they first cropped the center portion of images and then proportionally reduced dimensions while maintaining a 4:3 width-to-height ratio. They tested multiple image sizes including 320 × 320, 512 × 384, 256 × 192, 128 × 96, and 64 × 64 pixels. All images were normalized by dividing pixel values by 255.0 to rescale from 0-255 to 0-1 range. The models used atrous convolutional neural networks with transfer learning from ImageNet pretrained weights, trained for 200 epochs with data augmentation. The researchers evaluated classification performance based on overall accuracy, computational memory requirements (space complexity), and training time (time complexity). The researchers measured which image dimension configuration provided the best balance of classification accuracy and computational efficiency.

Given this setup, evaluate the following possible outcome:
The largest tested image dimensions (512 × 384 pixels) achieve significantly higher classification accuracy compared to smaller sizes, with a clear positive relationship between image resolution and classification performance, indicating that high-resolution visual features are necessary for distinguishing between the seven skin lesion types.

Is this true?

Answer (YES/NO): NO